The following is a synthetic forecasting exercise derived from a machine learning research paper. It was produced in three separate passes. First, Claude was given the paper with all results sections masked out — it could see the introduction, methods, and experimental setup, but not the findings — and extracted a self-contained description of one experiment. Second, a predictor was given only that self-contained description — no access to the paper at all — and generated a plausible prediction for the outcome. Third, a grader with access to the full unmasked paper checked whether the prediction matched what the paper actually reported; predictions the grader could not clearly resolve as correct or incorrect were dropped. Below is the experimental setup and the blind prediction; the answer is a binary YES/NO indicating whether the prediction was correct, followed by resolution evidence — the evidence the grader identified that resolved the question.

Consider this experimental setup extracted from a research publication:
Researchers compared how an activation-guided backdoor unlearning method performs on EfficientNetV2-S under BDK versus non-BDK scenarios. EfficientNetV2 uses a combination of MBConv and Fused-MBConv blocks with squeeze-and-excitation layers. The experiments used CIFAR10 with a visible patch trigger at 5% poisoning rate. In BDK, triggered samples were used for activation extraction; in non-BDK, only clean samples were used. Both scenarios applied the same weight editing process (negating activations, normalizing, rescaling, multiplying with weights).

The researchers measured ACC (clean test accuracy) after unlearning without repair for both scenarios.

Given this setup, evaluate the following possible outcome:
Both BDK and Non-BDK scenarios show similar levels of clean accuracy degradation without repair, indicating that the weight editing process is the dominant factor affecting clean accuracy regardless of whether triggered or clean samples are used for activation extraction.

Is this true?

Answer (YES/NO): NO